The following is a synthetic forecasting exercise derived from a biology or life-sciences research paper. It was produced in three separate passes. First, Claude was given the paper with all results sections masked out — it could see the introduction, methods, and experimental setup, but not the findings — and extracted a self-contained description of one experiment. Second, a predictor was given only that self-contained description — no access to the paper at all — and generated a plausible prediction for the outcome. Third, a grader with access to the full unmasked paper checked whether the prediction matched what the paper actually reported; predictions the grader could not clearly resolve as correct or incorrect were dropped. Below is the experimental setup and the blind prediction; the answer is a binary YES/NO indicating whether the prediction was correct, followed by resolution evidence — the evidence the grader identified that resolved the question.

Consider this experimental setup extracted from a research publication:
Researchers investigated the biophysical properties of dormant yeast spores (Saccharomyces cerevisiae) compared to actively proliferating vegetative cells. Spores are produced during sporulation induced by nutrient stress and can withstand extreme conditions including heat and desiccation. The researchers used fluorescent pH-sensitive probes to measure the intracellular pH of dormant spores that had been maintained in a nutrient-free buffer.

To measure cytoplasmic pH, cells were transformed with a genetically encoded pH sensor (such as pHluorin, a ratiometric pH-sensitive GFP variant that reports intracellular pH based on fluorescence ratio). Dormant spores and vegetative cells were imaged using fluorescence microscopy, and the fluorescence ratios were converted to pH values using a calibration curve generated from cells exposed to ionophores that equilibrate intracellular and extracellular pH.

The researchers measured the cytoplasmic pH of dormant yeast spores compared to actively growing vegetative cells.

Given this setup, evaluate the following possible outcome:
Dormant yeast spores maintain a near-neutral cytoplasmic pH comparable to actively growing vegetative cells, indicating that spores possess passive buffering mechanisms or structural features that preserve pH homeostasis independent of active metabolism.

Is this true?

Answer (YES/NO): NO